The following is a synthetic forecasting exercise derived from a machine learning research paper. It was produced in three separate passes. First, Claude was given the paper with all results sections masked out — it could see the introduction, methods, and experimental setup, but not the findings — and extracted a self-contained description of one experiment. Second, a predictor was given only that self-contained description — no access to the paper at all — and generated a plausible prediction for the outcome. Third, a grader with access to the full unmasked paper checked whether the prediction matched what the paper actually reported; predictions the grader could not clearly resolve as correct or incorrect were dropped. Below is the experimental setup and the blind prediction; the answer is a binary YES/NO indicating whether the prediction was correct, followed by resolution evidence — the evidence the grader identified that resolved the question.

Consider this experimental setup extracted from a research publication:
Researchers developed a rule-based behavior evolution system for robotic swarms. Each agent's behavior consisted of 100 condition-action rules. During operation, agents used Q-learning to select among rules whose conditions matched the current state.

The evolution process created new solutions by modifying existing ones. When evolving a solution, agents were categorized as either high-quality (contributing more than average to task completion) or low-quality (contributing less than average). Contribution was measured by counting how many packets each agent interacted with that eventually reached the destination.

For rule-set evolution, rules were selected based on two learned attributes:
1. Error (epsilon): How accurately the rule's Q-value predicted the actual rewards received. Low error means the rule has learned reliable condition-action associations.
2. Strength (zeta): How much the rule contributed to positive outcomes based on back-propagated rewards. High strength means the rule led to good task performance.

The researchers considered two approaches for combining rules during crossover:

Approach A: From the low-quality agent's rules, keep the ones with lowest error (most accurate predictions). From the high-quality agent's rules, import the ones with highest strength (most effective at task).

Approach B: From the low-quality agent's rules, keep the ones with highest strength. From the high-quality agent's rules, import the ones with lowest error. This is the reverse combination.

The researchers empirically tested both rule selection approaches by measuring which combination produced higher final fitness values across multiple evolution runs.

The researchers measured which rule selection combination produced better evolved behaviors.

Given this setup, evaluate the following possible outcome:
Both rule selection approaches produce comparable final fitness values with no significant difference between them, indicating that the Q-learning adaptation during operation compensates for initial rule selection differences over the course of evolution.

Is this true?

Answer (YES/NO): NO